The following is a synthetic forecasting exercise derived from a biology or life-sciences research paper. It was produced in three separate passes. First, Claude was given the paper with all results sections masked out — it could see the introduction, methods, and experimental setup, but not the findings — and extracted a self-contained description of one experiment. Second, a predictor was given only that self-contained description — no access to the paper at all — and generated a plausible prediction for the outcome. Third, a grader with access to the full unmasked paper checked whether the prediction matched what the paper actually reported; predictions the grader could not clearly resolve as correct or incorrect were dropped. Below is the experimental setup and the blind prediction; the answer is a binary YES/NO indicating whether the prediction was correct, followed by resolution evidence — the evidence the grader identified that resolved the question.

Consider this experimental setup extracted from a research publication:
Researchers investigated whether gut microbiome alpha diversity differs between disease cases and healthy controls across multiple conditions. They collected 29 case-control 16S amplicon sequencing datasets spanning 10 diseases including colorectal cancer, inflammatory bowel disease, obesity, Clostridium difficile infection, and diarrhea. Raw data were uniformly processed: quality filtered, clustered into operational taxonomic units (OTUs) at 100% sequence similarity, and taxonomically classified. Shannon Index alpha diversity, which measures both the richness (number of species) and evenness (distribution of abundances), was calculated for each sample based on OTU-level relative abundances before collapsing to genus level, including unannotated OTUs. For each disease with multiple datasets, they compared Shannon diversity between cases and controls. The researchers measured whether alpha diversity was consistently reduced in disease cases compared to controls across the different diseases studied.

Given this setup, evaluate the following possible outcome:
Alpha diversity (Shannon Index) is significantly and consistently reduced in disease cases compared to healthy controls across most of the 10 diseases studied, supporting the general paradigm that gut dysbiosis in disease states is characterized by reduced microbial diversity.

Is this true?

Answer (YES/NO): NO